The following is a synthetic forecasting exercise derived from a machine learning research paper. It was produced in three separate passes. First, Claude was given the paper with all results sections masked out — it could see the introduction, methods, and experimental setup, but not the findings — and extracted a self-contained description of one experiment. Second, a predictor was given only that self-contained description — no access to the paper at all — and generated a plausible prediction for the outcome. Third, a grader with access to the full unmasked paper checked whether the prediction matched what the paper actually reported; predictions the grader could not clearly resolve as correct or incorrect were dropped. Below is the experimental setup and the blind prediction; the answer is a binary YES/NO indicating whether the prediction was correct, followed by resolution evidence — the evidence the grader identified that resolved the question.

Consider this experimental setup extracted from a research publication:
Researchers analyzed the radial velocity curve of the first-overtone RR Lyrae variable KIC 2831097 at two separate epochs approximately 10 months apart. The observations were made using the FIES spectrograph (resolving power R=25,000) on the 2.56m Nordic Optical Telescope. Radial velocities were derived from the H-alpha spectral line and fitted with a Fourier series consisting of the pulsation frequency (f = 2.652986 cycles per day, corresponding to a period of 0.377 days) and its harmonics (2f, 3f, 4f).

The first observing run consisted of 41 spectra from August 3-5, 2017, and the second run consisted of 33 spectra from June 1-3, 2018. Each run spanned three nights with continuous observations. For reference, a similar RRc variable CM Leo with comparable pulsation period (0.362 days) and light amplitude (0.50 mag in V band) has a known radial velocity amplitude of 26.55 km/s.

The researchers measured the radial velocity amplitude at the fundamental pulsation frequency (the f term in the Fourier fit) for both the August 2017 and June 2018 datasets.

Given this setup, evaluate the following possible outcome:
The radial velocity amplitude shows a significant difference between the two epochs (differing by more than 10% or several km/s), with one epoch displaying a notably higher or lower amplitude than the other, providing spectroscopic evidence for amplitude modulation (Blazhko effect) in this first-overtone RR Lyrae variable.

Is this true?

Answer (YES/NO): NO